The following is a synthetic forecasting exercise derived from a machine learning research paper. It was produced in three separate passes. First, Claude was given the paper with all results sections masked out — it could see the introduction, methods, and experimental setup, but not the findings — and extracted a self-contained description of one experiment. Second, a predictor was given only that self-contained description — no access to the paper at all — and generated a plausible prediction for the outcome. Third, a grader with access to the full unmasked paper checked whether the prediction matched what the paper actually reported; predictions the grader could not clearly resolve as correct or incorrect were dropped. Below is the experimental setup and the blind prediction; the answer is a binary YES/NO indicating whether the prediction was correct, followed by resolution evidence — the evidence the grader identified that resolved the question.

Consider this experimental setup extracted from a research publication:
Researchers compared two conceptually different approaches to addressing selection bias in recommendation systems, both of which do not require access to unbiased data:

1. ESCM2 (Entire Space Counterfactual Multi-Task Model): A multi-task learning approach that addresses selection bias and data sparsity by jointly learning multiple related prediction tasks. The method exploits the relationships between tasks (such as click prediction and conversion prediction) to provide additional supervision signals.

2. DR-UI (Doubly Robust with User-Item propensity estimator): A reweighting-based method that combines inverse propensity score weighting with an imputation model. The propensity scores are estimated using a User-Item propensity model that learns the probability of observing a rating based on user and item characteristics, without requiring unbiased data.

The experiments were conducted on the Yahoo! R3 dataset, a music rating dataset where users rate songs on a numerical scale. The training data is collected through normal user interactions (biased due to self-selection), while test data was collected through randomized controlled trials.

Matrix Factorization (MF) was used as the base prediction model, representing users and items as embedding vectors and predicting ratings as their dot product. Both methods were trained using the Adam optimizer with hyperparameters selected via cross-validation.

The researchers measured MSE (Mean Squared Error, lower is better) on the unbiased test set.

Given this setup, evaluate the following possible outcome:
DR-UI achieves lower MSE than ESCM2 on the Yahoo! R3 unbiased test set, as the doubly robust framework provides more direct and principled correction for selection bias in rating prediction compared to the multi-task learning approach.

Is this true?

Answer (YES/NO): NO